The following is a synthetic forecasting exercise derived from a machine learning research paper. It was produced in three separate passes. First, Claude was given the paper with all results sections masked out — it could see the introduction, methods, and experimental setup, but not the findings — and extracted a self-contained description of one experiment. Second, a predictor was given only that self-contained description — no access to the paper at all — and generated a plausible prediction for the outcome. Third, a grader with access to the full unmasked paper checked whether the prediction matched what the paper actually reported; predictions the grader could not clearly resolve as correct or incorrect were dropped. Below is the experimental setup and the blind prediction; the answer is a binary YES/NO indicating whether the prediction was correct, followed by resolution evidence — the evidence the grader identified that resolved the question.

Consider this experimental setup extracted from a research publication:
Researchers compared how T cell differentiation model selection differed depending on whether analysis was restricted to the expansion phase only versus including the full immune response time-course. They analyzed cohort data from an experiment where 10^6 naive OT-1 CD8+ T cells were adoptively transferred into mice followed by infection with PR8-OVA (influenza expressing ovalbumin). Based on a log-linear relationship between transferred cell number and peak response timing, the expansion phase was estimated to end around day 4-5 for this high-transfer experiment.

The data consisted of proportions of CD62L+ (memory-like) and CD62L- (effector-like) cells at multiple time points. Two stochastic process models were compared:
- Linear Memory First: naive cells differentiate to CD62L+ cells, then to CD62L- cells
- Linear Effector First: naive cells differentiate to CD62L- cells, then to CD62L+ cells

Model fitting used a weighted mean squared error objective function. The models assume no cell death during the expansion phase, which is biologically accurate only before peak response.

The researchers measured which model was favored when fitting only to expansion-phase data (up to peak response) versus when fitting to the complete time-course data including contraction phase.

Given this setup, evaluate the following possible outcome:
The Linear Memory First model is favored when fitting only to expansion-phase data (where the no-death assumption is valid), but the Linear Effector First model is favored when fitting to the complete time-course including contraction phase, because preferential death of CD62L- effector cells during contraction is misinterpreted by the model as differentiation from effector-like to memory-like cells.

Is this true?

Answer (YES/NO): YES